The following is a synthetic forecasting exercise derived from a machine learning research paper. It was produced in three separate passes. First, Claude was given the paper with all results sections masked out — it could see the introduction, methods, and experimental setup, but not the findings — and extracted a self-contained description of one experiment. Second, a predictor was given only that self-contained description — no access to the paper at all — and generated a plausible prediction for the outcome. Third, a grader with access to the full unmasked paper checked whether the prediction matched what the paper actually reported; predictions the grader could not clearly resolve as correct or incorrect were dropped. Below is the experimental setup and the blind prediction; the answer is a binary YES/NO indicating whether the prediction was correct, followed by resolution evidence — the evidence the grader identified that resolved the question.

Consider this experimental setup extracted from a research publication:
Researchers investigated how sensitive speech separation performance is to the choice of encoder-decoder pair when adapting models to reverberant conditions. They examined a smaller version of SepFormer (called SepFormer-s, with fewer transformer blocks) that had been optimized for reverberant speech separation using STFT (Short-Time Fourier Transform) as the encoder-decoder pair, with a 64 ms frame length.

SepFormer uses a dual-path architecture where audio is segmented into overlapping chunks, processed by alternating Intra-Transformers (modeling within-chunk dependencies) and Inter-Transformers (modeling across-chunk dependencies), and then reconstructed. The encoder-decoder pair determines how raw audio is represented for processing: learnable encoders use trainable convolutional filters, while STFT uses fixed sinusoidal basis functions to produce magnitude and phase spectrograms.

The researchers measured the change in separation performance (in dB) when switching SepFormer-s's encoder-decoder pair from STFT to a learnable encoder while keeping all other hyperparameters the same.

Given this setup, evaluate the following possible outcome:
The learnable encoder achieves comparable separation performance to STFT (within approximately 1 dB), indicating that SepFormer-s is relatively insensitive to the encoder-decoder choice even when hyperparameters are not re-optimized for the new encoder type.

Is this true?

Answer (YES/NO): YES